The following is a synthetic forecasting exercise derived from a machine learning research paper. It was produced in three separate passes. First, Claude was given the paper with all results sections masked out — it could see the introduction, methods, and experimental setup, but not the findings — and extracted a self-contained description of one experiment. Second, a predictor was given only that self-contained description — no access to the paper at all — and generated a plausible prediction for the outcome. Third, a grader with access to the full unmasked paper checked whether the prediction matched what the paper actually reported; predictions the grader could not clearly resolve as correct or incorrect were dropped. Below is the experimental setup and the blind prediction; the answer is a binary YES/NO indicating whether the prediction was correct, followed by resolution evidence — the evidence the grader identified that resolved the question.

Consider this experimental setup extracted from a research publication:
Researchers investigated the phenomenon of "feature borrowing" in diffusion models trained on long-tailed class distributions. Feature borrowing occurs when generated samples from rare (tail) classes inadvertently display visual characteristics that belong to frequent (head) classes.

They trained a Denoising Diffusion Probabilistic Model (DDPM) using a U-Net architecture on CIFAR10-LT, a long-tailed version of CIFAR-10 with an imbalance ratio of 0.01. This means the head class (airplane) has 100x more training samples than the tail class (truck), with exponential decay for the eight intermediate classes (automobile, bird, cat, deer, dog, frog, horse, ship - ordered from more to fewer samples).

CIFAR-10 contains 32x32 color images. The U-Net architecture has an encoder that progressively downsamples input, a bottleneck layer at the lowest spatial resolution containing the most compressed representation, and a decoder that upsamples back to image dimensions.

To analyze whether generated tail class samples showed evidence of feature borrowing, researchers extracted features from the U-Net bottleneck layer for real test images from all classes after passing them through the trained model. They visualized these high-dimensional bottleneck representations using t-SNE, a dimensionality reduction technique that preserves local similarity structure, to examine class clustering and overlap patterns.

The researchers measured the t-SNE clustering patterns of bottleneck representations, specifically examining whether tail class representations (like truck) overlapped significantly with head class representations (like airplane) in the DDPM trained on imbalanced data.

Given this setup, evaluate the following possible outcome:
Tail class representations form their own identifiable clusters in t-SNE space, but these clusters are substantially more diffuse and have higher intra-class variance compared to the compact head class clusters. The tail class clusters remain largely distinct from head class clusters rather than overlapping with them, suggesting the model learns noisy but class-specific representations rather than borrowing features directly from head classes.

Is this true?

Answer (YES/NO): NO